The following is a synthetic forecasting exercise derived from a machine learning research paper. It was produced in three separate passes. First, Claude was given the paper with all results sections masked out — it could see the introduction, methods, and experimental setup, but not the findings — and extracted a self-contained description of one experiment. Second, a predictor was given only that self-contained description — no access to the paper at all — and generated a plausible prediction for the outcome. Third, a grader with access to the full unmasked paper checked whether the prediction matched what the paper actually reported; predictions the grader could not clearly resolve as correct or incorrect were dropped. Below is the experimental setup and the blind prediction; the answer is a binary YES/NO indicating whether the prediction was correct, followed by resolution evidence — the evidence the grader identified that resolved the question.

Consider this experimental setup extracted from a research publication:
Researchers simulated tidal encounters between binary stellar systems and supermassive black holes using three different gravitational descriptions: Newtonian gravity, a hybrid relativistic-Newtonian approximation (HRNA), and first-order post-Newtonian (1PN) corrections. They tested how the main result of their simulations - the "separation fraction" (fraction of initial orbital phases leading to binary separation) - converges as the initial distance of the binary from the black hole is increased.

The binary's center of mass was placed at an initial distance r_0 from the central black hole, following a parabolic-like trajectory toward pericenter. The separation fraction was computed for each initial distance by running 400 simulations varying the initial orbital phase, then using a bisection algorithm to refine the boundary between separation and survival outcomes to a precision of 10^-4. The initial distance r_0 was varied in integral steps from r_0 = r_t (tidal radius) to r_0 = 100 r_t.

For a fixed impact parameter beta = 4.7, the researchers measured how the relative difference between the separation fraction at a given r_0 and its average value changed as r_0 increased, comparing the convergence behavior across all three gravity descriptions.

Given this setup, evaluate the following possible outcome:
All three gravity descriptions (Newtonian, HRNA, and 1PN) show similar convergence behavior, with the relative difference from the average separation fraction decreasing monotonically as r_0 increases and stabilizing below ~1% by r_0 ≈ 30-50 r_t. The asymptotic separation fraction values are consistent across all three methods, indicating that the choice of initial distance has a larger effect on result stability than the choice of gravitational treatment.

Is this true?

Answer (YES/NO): NO